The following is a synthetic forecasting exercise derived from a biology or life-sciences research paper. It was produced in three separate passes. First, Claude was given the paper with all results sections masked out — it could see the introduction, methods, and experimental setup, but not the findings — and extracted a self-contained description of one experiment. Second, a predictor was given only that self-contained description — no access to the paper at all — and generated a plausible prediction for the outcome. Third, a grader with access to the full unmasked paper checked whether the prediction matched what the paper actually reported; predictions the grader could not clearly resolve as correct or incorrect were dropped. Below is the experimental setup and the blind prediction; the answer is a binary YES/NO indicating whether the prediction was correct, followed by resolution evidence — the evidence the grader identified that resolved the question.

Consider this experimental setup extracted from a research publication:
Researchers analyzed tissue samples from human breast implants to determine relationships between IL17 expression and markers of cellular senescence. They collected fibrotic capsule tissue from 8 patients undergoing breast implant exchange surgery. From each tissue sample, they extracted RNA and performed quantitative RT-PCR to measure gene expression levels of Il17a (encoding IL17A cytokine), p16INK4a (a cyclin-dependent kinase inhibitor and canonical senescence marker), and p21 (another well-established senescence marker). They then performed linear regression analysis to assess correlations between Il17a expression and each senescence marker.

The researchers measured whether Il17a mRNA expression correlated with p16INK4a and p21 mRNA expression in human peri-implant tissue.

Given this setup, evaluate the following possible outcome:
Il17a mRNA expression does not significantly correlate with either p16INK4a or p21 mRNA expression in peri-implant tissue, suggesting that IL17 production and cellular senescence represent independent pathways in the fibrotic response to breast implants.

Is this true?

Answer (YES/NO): NO